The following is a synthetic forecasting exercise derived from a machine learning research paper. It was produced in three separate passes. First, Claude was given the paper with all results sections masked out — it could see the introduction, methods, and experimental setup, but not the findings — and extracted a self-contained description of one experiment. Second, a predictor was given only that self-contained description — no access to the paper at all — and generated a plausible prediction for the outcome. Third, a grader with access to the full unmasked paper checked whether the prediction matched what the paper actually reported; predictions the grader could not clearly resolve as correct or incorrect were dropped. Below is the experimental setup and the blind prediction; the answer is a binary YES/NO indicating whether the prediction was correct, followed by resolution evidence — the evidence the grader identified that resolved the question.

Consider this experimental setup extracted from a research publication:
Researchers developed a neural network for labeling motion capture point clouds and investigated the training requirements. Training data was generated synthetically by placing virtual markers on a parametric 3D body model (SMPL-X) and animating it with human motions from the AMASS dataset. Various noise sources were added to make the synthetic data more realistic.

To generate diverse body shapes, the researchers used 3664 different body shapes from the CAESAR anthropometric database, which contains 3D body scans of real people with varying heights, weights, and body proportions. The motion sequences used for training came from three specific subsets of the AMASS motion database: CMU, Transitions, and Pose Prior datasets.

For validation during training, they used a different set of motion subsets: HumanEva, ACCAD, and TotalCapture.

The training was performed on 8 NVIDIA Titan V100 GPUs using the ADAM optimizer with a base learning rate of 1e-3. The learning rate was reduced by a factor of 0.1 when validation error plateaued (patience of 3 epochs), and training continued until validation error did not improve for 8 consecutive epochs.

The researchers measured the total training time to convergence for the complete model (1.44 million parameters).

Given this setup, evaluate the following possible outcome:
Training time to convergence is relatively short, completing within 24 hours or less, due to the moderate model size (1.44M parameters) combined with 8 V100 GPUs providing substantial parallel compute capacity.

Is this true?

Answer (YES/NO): YES